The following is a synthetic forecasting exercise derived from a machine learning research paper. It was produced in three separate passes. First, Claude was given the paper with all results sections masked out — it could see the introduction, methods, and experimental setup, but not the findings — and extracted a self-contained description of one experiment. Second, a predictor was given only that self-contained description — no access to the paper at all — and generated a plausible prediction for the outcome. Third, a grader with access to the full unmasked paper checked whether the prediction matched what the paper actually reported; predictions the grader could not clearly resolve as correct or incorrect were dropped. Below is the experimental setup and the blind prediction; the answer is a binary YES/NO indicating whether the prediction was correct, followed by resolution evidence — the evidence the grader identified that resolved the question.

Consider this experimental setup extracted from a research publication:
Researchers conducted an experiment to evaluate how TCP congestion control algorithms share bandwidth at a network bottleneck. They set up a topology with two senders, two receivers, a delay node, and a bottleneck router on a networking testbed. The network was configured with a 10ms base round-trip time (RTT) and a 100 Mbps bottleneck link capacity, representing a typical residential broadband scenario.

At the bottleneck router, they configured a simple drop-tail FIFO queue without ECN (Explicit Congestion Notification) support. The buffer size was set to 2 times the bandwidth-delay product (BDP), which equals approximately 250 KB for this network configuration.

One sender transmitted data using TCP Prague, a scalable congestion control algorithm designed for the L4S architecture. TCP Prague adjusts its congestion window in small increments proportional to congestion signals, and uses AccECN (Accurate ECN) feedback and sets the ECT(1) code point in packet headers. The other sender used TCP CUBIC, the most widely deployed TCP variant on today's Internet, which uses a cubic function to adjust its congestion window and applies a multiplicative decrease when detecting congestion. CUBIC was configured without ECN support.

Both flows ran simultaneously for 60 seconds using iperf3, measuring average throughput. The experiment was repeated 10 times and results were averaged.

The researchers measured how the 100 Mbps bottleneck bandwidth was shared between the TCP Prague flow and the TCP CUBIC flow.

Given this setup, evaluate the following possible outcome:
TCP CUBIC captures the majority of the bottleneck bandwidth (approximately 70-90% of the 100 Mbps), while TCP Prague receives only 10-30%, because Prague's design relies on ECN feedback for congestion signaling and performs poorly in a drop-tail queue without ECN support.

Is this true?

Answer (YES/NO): NO